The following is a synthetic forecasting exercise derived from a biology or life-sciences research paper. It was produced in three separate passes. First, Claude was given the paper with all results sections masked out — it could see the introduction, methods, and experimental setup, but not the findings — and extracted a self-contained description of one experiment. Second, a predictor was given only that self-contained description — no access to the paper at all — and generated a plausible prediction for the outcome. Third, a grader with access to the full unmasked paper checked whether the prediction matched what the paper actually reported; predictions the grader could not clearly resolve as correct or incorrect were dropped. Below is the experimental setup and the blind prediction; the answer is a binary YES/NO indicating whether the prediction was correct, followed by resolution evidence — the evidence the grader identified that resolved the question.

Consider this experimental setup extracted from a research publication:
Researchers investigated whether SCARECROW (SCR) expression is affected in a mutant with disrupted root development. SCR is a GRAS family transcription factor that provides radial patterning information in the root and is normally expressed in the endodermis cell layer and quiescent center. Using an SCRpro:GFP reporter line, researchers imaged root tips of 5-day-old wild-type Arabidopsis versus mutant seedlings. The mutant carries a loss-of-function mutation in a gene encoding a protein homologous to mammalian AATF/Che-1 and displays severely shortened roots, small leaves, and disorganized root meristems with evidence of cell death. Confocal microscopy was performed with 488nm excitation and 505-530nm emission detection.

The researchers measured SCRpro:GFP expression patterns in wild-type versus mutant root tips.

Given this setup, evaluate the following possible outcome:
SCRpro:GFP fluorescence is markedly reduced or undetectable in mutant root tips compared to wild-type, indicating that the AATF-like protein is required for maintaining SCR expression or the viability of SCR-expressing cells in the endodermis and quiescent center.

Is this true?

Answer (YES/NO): YES